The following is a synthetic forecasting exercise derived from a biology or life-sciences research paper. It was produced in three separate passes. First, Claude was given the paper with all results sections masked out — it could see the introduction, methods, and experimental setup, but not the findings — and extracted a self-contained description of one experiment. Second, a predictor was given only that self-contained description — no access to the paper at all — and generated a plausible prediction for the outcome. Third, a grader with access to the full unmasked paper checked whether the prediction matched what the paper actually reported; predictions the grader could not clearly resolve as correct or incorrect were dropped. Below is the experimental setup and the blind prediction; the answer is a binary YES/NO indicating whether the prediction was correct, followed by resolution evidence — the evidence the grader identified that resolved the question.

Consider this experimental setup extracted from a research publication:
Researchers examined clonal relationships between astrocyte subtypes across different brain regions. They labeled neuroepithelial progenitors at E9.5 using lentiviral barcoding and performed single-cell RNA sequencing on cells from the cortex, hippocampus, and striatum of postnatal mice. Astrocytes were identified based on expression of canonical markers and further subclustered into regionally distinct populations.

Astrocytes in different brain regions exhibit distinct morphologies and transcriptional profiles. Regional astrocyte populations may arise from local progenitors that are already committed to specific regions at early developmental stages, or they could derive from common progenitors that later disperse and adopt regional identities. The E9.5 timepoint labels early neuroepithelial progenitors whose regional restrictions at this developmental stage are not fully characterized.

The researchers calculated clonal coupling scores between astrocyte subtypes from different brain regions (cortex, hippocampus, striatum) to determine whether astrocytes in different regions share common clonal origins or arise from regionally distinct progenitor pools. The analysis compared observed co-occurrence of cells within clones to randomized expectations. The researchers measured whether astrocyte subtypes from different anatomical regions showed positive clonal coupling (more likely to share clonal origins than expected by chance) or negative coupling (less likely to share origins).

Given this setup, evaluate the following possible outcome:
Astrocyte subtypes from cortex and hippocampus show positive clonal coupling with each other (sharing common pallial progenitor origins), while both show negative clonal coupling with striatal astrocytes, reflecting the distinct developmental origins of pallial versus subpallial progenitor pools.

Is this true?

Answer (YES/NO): NO